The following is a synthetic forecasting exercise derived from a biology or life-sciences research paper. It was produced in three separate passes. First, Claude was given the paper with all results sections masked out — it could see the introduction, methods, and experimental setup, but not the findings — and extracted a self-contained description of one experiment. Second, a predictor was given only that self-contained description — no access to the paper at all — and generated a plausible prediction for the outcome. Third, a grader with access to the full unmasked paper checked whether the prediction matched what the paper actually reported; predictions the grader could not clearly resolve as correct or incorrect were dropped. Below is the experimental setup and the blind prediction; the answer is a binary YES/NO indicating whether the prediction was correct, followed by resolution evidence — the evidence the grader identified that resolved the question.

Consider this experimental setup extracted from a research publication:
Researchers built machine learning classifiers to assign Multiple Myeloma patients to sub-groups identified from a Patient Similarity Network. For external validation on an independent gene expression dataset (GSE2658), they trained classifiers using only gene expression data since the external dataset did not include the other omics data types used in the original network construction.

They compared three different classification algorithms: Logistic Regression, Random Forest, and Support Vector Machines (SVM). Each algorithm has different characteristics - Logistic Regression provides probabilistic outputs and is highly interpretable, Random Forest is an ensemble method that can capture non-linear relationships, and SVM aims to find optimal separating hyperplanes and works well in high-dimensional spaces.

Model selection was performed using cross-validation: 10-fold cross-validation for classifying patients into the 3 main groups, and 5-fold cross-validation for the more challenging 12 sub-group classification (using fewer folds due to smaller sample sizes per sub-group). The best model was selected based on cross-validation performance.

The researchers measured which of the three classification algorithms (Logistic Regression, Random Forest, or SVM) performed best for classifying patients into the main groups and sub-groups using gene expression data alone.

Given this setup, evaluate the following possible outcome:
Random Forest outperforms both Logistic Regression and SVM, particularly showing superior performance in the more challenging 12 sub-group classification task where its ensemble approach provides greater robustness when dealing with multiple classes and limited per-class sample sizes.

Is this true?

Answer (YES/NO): NO